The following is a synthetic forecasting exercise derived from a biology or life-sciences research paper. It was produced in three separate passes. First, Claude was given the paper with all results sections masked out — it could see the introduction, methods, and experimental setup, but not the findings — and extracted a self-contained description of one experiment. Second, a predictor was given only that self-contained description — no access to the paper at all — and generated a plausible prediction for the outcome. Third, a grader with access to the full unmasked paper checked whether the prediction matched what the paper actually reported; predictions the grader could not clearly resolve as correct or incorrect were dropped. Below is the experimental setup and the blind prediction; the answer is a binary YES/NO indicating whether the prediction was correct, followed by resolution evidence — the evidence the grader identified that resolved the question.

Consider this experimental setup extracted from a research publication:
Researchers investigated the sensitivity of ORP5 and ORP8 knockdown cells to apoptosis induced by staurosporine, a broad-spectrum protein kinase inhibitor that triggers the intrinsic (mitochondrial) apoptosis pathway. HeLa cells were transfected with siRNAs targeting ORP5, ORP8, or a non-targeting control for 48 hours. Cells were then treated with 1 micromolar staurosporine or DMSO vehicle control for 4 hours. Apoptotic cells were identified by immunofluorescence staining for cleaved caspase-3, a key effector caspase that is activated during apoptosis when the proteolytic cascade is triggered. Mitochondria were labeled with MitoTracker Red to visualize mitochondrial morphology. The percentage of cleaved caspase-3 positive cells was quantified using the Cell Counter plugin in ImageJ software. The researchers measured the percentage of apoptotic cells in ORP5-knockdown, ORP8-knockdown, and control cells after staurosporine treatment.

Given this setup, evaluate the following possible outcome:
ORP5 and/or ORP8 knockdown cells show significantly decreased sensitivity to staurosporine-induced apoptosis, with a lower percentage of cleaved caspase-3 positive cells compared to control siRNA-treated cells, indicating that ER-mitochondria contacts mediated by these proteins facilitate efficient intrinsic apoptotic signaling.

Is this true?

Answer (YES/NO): NO